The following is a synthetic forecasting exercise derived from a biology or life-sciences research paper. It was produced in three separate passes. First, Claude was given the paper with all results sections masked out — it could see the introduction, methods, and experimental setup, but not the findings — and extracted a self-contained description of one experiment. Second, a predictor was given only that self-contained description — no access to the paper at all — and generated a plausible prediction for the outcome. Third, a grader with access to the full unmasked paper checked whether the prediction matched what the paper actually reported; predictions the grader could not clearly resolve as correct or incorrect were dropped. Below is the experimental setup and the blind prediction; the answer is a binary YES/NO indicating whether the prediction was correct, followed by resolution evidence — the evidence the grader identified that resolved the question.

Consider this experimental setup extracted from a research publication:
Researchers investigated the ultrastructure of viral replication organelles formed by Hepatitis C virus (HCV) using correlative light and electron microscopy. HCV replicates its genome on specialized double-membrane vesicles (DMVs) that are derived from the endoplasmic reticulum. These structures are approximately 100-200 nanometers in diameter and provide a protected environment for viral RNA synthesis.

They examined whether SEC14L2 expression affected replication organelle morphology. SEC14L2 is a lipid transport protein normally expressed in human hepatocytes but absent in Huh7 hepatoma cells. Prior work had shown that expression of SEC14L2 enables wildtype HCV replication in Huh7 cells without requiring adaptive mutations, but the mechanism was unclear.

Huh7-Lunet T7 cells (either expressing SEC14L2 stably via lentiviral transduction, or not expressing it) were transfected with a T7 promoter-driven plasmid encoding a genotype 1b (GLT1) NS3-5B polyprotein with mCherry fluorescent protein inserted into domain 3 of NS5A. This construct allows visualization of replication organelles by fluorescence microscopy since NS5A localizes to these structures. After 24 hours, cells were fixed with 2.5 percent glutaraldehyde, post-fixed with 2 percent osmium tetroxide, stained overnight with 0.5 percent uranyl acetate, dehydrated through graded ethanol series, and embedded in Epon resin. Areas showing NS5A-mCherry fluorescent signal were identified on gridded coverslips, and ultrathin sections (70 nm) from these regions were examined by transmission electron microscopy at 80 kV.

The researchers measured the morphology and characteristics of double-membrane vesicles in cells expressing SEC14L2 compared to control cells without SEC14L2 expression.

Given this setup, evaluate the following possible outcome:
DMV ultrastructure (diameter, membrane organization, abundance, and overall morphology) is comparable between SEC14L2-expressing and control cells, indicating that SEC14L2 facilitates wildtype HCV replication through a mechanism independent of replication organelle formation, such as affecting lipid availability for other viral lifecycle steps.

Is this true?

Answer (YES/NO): YES